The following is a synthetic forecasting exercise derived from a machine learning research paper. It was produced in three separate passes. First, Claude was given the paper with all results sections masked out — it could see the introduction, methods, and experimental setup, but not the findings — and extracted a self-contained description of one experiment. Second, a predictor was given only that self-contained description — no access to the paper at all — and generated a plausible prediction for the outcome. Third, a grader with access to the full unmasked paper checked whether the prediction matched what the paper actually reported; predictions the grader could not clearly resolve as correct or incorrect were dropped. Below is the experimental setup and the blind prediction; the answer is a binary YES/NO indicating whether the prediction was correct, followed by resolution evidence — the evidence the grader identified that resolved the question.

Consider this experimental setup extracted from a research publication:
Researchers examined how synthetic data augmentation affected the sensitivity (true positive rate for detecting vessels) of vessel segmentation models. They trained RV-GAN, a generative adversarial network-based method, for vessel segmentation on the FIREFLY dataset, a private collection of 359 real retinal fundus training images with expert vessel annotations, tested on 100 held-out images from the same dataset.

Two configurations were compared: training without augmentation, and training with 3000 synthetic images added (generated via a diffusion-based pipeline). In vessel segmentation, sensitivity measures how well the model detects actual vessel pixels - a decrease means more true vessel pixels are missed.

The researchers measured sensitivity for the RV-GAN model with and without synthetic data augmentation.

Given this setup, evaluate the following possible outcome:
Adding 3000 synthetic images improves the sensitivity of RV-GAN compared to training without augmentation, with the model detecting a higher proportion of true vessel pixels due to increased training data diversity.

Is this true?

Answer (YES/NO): NO